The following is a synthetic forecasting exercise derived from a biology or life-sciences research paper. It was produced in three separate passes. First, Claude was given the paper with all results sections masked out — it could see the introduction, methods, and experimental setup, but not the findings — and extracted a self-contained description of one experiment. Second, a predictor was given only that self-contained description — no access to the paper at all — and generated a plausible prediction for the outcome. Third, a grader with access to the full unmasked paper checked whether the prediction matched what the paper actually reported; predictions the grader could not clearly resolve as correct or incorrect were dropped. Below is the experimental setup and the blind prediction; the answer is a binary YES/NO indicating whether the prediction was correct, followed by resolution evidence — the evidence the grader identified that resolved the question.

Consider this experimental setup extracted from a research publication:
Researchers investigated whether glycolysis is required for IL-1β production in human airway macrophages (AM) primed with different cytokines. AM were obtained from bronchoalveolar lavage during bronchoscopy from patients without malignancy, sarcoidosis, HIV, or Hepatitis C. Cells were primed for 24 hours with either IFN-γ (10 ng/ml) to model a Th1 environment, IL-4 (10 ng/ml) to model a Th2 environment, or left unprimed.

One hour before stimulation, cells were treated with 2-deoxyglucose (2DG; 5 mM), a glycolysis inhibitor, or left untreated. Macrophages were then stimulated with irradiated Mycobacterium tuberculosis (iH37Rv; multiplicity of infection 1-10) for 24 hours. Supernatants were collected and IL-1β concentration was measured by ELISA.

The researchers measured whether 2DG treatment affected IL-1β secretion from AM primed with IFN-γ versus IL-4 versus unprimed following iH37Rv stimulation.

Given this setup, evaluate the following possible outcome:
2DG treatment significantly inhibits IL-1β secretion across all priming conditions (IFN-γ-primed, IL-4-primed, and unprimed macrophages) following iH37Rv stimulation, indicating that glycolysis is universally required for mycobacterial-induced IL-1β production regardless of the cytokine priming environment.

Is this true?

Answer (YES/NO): NO